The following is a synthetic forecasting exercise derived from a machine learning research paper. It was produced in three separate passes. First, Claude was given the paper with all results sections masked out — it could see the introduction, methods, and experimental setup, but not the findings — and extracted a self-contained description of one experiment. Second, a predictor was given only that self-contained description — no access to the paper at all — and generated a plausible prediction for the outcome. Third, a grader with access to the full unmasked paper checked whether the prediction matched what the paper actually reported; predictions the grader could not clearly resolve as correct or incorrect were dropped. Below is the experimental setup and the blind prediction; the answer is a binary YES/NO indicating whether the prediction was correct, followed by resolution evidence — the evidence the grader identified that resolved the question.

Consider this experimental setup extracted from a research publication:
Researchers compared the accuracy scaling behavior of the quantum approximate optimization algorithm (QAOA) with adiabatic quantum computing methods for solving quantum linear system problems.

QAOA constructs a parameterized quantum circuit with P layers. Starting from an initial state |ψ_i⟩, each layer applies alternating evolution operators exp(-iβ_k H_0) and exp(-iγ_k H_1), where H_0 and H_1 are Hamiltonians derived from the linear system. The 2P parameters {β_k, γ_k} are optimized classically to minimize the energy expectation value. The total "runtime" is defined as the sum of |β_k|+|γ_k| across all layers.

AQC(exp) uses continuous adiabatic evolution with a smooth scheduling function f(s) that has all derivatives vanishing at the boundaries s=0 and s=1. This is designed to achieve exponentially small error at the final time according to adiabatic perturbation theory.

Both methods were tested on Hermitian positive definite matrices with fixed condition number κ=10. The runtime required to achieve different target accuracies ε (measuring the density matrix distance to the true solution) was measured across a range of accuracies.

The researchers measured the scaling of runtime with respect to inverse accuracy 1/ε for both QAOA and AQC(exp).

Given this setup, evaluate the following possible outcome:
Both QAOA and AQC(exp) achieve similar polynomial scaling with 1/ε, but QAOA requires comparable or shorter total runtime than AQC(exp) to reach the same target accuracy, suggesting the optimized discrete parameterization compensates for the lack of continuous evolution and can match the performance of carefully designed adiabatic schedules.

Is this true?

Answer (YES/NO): NO